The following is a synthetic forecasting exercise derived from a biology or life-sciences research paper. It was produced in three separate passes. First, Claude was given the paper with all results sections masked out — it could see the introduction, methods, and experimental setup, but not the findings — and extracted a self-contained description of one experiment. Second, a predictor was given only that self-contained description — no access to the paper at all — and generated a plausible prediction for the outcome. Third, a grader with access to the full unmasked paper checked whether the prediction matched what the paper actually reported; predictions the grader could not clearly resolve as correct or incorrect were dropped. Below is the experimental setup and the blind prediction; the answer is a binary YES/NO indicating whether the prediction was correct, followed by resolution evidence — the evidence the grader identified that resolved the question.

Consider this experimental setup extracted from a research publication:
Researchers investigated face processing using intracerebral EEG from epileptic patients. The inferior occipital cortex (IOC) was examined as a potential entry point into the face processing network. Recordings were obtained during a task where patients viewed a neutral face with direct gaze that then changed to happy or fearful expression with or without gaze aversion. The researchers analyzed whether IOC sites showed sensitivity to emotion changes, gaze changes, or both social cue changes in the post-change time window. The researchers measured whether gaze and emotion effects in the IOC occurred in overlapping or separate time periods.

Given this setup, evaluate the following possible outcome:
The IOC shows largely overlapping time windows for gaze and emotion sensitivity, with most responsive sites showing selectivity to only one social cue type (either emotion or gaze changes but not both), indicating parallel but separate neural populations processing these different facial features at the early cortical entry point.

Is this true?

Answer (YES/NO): NO